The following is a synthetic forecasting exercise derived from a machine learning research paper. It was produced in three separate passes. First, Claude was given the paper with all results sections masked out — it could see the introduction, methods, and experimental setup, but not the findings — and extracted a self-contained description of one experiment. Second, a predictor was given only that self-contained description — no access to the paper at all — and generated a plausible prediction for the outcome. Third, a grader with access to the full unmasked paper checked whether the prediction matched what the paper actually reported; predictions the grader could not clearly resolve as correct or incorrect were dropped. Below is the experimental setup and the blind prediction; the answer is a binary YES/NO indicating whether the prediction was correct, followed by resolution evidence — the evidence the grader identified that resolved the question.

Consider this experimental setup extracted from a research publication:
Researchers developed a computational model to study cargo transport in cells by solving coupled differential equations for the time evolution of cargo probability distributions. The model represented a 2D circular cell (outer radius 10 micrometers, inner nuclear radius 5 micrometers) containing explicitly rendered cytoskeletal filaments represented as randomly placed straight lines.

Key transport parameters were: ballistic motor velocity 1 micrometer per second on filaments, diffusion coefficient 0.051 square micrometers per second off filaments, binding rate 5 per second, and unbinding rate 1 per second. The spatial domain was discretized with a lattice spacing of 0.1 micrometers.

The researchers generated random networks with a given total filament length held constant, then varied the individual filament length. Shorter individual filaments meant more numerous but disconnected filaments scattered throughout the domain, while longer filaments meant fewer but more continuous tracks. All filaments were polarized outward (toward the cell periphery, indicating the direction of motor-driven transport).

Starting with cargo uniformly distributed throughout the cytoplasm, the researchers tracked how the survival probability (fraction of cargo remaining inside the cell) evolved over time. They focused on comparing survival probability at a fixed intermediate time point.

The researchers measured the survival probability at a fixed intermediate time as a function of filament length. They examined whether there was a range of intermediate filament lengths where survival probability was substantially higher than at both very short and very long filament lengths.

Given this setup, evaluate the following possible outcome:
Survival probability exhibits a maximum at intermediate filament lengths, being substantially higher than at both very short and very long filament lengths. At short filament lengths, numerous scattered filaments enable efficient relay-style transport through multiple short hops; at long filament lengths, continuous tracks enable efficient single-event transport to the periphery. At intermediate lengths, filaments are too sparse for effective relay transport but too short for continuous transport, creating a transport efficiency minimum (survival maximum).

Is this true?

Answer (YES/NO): NO